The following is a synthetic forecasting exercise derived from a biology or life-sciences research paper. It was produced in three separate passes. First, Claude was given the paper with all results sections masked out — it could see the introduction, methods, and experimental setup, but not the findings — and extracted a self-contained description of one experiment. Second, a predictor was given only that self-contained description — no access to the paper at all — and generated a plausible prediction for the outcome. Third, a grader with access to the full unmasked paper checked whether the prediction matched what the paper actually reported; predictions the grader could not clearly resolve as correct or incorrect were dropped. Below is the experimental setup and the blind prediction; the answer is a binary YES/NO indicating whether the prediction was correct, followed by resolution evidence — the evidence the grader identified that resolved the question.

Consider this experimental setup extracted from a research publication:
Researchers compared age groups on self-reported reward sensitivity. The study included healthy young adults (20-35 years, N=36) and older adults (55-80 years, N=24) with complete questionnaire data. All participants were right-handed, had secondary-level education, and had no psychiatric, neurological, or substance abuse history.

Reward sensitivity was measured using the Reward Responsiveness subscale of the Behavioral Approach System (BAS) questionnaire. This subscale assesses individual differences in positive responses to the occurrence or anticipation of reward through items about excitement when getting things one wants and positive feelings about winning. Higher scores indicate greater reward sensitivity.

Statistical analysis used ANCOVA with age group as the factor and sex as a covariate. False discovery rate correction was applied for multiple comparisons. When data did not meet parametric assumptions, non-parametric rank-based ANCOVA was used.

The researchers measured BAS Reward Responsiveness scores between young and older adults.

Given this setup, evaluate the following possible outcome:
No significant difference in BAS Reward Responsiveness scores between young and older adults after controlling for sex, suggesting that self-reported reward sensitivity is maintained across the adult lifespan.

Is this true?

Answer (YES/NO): YES